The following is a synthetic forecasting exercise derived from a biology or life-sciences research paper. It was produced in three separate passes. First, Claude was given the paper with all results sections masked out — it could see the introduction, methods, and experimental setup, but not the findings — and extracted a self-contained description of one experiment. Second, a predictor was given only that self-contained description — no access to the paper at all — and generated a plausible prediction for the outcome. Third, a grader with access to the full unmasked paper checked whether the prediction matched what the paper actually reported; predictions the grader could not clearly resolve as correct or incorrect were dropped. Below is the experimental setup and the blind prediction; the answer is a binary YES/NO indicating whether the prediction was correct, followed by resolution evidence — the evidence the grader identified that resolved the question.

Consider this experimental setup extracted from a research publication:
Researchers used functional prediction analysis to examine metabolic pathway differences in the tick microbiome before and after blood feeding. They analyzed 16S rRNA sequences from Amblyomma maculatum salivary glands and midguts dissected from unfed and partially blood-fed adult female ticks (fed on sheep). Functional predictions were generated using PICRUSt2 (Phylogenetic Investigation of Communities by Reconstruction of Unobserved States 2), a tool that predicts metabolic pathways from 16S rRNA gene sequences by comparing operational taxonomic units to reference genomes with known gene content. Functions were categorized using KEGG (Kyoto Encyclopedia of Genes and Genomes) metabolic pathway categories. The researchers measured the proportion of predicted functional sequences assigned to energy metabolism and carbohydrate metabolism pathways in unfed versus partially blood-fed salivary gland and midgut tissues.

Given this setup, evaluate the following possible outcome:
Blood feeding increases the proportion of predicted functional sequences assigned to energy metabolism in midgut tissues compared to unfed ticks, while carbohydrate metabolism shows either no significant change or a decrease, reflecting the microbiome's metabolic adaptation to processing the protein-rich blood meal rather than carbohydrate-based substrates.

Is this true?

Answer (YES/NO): NO